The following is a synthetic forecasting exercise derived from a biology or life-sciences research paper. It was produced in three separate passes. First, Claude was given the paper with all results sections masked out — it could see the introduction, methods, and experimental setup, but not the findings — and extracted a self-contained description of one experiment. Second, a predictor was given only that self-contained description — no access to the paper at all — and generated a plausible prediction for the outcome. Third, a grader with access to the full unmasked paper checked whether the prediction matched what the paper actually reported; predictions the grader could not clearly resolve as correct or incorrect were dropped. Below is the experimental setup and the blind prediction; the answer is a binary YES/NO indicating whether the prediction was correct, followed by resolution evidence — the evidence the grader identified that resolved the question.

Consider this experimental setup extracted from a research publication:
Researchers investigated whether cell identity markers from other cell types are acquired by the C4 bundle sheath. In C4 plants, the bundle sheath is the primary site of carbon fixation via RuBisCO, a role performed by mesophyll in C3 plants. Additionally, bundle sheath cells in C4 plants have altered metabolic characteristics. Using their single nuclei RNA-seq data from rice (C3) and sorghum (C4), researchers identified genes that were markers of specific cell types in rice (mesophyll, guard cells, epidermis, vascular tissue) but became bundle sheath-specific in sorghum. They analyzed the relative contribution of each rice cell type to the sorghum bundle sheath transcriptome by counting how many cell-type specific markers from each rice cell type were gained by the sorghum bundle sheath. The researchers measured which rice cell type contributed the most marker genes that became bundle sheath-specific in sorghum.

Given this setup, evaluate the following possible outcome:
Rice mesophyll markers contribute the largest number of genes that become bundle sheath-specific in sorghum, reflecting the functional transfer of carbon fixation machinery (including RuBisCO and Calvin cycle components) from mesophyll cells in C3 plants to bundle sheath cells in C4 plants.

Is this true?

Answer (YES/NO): NO